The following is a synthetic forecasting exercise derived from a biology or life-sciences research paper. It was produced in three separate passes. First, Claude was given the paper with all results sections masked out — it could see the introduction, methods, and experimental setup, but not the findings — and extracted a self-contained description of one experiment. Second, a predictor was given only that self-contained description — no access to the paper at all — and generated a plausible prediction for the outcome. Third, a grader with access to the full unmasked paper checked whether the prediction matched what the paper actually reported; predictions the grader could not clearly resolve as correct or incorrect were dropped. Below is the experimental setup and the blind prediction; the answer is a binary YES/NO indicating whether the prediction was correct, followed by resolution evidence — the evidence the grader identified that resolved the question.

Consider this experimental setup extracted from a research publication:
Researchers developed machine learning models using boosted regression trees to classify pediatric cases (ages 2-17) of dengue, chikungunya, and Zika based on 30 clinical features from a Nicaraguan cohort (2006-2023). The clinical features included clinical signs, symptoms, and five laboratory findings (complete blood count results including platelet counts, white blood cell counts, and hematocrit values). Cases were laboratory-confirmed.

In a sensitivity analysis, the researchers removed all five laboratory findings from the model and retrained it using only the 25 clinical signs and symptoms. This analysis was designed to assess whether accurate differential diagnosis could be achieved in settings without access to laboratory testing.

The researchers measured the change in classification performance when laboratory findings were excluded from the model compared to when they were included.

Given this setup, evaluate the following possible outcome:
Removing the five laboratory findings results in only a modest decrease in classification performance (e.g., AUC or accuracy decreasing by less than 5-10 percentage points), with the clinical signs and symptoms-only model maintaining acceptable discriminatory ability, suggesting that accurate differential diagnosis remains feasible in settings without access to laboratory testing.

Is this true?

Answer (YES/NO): NO